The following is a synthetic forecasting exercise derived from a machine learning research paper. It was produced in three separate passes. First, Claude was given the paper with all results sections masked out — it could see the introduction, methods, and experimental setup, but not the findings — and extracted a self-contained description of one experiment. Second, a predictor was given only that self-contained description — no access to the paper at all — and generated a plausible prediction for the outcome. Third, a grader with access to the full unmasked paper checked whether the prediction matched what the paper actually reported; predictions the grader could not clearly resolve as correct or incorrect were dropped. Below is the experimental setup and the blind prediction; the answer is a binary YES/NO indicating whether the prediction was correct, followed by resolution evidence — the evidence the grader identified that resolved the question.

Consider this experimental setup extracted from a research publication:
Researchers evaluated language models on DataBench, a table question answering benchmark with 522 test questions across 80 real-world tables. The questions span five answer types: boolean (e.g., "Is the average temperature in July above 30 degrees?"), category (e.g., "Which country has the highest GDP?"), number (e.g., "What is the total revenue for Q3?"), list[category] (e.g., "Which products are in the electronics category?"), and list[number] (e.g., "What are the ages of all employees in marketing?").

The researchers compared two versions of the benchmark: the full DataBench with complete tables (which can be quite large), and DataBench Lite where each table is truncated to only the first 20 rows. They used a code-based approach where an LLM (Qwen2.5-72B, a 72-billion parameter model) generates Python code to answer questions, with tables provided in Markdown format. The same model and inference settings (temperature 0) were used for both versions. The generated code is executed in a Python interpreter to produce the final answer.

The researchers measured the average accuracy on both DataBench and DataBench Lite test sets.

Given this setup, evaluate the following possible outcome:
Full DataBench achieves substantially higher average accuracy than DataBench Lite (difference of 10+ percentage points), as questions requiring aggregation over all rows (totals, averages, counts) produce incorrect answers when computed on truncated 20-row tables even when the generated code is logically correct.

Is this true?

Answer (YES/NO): NO